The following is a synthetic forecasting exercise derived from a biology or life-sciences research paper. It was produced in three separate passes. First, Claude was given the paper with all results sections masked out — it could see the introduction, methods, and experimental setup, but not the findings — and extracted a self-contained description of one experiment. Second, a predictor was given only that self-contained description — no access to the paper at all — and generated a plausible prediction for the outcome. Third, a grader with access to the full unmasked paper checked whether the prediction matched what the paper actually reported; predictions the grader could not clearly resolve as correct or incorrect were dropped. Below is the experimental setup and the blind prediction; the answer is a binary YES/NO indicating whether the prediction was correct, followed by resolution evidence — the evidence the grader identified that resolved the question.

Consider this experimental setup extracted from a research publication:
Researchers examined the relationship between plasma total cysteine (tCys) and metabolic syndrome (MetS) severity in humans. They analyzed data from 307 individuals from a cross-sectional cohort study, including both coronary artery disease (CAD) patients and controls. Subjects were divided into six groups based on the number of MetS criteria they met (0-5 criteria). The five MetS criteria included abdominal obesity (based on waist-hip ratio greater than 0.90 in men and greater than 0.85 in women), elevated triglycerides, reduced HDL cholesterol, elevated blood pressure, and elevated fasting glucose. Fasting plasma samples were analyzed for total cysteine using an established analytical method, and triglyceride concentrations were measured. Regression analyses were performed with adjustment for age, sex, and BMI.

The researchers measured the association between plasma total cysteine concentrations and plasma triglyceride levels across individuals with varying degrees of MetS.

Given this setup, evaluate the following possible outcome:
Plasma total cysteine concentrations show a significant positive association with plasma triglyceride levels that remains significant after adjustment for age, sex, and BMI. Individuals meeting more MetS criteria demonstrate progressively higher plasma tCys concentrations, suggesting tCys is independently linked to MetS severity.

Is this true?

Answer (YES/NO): YES